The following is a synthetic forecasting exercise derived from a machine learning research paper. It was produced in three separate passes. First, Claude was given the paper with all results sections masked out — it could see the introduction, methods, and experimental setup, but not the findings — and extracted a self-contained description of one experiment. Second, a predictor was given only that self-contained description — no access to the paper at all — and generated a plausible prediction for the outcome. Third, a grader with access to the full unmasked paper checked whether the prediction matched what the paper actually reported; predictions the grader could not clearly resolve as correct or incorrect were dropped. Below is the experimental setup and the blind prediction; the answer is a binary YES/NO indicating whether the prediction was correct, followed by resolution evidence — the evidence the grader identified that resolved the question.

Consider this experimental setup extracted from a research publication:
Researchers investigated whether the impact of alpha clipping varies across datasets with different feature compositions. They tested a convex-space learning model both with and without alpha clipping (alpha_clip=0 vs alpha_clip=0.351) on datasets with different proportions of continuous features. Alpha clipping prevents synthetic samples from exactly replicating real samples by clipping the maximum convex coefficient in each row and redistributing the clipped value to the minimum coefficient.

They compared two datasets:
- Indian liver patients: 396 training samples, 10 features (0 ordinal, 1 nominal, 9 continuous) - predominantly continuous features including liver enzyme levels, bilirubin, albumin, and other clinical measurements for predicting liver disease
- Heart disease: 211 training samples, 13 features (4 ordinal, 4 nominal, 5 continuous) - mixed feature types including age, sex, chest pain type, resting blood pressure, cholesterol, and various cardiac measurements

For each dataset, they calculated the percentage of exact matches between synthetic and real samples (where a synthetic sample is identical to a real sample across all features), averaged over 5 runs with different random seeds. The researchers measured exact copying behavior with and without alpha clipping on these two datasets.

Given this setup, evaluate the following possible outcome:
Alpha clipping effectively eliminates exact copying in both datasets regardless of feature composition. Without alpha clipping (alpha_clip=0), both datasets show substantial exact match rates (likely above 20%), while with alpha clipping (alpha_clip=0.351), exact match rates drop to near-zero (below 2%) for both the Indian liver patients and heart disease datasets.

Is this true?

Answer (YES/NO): NO